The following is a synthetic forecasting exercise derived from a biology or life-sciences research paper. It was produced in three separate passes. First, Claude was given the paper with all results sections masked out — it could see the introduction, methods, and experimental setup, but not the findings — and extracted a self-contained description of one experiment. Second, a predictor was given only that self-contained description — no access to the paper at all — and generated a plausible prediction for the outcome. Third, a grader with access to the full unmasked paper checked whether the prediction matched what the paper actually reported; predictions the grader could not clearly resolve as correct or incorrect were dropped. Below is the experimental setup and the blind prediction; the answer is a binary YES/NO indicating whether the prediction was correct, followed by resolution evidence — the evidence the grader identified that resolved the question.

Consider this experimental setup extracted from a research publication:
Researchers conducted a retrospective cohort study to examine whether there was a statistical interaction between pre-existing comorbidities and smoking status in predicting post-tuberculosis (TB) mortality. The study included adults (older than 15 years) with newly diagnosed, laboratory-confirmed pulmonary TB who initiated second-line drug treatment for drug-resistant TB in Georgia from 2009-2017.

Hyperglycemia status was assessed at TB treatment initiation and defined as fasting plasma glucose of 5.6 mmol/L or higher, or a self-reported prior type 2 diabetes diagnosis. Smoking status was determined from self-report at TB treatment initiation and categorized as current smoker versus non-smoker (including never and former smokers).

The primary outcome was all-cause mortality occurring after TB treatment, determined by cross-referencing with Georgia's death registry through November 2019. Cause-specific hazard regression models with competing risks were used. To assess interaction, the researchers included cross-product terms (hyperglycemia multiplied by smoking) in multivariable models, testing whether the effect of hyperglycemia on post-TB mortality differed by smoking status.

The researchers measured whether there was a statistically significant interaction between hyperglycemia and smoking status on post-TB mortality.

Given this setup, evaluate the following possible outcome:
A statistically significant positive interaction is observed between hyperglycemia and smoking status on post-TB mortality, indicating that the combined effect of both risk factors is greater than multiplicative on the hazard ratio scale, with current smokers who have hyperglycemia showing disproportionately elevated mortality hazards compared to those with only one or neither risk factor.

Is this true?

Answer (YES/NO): NO